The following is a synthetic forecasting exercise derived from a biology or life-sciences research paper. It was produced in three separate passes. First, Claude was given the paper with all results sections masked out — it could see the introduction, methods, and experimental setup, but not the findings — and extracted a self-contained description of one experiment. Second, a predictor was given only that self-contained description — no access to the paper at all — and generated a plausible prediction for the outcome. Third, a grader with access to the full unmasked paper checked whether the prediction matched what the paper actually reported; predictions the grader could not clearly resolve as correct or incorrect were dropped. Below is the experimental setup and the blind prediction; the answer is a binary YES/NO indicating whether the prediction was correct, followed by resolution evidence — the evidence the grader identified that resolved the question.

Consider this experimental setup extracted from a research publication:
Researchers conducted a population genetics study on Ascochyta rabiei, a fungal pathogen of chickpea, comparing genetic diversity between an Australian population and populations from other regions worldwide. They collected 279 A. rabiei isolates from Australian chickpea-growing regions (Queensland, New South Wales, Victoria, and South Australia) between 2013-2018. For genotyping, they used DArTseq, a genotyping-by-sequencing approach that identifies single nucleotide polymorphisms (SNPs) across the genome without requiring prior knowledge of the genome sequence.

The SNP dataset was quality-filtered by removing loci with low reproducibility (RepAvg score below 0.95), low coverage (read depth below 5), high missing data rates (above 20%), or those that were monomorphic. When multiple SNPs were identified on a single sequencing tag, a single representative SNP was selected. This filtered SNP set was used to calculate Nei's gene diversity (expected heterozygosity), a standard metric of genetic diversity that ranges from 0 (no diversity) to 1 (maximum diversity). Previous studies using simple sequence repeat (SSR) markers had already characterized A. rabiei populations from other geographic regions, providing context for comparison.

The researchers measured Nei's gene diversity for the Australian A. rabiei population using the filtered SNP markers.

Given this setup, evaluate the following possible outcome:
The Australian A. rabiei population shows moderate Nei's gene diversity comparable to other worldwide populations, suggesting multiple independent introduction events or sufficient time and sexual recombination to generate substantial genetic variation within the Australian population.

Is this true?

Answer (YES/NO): NO